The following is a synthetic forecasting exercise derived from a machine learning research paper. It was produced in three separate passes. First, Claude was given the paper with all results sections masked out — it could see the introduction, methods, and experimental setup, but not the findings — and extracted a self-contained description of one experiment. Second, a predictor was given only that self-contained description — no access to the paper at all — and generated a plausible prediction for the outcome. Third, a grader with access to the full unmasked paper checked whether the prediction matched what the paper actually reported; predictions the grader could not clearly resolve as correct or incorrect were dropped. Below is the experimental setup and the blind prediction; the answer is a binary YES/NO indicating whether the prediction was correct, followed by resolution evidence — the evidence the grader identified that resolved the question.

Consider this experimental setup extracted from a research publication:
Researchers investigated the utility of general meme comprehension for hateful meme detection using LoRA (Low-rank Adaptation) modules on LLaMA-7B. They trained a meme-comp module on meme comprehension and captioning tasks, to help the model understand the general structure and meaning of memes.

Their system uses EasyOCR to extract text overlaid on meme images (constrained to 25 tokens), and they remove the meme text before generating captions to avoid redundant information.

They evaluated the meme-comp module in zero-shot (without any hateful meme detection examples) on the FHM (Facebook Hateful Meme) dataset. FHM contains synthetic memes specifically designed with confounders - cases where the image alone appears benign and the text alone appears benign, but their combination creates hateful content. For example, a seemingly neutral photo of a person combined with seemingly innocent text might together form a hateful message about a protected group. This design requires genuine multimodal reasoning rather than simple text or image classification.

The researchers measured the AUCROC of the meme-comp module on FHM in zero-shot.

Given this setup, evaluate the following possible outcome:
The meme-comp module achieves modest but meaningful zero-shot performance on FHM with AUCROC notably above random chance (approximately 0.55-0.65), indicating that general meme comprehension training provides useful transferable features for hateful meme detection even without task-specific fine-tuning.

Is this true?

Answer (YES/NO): NO